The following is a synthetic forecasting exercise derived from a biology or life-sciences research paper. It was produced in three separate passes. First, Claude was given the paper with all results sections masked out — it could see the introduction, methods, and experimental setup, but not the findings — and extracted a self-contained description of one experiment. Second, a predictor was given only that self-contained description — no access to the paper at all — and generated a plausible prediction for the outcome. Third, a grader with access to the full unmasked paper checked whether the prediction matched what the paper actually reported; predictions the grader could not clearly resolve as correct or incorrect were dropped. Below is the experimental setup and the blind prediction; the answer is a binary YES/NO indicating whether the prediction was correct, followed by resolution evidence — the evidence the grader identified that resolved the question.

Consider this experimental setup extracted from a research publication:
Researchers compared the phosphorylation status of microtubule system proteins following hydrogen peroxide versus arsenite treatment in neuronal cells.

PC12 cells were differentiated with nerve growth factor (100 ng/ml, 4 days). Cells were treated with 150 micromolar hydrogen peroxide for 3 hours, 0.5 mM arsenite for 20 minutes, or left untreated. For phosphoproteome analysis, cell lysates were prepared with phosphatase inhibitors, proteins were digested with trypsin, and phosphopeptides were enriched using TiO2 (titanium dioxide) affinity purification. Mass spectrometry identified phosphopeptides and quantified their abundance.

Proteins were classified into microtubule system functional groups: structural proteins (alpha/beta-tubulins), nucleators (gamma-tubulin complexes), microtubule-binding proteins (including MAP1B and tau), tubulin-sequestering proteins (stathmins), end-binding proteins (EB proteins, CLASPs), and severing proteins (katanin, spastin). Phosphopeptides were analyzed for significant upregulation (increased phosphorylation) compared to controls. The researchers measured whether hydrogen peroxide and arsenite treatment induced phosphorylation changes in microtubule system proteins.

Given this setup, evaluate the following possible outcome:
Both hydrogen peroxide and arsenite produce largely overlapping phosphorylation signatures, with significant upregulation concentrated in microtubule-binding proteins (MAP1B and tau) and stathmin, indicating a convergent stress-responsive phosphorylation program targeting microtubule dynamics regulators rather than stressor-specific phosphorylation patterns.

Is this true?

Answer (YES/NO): NO